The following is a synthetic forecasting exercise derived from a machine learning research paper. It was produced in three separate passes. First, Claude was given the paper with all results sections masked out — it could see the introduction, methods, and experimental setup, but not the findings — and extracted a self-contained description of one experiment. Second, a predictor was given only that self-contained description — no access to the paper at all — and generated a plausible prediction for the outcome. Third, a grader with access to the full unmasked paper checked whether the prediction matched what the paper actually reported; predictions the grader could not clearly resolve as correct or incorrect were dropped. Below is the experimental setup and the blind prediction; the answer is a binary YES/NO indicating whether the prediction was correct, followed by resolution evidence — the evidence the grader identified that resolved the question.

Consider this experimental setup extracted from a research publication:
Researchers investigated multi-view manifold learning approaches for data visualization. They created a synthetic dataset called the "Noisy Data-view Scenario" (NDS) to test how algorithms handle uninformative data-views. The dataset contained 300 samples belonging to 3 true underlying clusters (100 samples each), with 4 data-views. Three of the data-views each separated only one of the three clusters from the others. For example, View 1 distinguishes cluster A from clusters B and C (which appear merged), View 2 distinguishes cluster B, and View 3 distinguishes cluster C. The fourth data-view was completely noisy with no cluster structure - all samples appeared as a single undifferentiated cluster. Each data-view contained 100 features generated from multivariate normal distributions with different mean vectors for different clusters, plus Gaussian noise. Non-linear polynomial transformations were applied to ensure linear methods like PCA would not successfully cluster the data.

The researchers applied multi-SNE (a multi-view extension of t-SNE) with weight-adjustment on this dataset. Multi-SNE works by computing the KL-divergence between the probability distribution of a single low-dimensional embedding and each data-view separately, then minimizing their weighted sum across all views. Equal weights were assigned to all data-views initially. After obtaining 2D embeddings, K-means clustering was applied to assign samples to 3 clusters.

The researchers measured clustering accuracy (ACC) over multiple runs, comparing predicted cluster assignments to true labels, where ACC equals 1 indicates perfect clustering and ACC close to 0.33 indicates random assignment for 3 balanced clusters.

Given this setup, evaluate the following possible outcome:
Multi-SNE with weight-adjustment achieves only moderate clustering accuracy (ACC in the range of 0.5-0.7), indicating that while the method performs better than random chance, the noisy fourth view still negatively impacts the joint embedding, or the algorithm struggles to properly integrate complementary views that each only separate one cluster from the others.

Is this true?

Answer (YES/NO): NO